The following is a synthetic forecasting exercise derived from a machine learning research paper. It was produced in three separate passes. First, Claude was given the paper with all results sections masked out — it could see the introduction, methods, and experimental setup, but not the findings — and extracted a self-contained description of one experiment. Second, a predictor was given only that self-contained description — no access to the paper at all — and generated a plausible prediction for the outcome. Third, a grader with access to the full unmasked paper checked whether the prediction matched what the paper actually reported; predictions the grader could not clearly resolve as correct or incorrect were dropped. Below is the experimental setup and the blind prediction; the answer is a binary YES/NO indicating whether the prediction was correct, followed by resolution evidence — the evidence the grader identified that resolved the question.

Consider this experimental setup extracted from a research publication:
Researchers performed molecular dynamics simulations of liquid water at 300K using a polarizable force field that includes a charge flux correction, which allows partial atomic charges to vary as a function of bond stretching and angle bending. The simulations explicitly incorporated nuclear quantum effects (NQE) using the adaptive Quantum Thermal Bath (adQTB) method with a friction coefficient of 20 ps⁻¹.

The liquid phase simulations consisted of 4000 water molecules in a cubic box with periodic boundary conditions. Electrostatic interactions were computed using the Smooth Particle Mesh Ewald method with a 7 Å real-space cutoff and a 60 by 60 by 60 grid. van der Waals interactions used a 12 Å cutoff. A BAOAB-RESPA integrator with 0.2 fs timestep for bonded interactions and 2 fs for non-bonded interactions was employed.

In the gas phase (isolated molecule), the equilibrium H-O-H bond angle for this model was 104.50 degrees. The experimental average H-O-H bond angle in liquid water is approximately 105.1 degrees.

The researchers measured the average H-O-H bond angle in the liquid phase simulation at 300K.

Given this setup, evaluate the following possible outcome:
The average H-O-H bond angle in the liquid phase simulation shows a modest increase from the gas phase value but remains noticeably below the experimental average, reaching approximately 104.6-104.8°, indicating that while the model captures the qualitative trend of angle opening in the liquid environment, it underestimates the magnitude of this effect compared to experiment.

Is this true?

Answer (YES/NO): NO